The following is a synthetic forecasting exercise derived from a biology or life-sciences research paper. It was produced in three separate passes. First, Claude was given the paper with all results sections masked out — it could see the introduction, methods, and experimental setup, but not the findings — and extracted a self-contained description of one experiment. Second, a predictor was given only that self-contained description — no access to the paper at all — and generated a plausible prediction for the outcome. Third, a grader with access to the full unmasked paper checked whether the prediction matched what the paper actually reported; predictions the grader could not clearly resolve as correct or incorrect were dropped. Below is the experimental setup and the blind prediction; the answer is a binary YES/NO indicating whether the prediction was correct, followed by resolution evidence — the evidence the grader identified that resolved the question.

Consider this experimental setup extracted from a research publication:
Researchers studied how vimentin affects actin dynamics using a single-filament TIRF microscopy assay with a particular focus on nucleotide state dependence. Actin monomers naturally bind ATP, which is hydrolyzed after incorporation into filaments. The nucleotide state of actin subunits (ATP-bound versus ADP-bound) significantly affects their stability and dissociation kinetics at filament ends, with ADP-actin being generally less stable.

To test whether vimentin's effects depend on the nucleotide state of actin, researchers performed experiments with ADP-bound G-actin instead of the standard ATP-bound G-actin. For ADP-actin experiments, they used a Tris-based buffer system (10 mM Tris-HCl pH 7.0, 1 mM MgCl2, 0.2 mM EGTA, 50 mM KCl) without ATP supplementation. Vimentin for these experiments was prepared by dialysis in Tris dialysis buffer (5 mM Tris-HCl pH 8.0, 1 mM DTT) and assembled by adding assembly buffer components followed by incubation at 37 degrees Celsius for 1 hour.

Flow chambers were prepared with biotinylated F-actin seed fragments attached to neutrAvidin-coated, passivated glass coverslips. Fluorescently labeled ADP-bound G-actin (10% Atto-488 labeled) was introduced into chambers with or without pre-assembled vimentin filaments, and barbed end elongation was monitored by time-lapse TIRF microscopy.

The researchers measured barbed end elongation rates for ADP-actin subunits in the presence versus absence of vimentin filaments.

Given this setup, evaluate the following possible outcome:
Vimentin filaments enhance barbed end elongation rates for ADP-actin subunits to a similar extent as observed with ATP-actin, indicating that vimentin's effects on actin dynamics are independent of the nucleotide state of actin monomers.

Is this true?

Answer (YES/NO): NO